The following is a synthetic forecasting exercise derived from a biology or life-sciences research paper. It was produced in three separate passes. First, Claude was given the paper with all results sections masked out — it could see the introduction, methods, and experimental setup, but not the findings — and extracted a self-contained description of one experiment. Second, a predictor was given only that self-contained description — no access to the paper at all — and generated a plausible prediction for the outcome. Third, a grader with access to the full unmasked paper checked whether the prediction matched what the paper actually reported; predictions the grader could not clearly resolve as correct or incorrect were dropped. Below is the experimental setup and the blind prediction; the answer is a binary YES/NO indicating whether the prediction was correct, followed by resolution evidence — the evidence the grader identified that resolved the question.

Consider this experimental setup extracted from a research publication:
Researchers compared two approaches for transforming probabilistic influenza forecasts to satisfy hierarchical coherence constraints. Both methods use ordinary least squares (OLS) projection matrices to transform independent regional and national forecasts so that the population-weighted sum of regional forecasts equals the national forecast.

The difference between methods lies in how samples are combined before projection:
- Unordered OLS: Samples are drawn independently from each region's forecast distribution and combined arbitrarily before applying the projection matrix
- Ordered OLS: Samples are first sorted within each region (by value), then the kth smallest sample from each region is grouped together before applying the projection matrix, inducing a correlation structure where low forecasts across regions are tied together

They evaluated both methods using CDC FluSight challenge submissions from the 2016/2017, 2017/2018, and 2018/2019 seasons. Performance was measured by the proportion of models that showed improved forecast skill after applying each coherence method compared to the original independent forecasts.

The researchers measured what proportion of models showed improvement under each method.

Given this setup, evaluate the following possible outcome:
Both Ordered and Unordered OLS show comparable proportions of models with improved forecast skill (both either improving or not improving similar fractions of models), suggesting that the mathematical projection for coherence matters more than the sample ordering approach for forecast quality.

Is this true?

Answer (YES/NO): NO